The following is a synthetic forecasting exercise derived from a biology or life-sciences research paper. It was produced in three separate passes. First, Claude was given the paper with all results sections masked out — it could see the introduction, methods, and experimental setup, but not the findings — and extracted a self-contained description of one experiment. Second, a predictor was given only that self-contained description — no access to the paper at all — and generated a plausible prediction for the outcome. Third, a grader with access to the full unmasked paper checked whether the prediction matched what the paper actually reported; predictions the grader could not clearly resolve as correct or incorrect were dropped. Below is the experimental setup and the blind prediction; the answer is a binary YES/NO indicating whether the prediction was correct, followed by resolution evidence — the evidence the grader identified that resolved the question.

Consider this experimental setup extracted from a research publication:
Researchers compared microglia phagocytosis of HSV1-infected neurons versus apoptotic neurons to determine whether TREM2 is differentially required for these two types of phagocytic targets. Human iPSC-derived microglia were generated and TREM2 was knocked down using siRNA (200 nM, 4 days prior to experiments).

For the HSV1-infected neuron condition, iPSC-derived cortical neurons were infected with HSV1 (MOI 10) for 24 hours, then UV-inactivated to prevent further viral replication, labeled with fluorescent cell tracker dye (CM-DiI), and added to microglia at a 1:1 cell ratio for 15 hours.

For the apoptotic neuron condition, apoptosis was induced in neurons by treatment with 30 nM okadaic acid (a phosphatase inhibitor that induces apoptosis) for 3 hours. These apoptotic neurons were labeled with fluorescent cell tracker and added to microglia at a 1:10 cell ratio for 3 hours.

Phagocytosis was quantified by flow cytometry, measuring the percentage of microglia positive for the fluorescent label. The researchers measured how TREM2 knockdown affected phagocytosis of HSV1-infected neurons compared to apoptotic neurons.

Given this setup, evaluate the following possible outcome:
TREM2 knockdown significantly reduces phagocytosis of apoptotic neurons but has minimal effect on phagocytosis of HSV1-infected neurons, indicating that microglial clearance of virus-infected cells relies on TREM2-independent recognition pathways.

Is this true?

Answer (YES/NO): NO